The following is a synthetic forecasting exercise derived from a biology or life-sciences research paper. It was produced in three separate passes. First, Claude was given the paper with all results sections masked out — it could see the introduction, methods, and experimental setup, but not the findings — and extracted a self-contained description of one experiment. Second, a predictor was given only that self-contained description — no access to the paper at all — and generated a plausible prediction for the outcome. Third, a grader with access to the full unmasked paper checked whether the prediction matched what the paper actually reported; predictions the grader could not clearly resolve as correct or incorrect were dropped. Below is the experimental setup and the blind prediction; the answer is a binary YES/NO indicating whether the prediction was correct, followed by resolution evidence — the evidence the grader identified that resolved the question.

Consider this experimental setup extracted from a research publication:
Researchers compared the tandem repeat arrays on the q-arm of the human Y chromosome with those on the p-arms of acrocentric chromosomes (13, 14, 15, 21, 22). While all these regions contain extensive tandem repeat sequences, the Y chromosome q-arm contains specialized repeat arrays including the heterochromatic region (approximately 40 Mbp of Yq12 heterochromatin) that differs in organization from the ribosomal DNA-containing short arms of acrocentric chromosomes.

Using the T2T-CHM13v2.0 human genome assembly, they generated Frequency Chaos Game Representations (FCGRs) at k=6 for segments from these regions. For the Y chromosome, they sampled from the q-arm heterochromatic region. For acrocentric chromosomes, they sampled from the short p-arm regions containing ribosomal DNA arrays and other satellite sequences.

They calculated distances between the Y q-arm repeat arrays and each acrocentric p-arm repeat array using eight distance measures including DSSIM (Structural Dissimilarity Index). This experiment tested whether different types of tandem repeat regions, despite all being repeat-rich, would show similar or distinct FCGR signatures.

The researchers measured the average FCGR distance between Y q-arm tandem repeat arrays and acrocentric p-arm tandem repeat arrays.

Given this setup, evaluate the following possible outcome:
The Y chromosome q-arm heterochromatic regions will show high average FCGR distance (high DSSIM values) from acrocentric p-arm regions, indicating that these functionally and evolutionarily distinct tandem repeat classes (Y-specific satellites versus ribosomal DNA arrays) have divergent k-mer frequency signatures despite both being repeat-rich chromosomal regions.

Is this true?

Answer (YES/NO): YES